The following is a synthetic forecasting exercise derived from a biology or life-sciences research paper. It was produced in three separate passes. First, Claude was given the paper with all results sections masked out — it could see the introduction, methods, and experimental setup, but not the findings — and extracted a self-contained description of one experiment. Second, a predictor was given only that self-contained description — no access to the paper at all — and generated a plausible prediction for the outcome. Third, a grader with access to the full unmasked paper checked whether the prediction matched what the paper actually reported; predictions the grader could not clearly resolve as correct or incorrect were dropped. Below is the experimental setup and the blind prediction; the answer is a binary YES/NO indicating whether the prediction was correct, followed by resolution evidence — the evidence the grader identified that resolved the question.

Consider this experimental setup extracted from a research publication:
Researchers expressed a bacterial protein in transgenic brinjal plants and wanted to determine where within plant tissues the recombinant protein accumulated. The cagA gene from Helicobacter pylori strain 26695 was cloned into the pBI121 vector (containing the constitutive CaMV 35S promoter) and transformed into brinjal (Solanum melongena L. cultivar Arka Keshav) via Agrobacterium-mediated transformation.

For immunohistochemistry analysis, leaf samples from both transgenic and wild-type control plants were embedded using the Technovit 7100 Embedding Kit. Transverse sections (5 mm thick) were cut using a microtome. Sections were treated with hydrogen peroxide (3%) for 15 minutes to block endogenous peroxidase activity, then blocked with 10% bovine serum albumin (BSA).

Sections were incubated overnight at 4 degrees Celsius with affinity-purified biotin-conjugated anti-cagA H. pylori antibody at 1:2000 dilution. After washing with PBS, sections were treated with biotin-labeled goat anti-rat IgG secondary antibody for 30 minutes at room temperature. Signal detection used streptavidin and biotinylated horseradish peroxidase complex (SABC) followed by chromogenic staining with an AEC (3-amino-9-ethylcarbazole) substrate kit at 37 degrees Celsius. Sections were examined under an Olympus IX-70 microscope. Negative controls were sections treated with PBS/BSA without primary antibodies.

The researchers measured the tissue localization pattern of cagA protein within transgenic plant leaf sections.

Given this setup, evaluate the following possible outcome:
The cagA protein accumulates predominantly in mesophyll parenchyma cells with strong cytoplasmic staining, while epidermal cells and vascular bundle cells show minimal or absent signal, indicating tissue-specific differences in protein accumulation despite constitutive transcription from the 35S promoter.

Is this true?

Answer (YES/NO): YES